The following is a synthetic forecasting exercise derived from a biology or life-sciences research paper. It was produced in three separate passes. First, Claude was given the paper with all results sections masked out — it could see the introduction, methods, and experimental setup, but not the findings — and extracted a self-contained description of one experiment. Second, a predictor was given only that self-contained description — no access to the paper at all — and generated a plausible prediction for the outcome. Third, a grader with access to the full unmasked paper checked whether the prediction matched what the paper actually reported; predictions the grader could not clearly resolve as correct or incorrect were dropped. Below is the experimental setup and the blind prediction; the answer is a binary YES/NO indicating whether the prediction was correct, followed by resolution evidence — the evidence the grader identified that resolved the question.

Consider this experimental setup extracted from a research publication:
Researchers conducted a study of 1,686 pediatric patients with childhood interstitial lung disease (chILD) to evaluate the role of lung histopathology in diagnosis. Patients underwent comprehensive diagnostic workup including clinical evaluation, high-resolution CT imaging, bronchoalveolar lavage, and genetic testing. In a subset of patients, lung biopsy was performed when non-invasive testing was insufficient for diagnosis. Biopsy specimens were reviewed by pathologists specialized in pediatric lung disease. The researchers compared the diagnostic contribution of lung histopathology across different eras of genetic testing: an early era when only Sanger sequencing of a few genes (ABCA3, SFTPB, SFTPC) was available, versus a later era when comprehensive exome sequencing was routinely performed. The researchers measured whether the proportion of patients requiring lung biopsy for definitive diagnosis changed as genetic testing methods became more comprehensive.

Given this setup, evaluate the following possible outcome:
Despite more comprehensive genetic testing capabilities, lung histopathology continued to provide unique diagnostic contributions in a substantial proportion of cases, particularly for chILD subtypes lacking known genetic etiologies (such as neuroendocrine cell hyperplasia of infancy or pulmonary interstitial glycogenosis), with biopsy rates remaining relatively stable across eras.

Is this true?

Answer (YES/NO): NO